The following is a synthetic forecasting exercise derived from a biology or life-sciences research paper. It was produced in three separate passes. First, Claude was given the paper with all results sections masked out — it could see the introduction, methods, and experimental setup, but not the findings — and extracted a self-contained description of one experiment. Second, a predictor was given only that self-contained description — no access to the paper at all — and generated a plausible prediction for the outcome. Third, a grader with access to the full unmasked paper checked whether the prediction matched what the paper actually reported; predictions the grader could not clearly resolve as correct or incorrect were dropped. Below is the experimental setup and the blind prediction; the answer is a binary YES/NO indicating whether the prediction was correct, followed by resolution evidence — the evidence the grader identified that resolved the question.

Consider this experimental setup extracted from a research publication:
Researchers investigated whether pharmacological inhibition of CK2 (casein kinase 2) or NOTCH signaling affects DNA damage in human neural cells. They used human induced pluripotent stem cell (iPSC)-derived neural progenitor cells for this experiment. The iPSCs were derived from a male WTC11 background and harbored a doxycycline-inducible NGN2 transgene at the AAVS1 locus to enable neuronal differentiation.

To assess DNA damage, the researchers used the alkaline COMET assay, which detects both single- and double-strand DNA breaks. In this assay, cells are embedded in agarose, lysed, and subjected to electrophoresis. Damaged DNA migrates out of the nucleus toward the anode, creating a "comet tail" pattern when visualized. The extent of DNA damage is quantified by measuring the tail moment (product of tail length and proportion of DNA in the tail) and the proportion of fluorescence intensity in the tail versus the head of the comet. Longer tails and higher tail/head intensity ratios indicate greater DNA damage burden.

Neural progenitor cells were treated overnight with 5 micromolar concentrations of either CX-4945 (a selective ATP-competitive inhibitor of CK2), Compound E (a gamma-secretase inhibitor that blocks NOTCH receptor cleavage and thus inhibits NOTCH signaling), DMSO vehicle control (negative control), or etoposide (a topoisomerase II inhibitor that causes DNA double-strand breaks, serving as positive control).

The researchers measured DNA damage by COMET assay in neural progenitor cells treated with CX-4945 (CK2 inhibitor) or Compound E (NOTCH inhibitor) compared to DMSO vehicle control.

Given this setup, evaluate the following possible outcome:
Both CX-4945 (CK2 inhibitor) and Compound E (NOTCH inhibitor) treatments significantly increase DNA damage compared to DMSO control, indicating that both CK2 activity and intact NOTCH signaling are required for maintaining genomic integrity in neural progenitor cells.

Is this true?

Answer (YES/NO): YES